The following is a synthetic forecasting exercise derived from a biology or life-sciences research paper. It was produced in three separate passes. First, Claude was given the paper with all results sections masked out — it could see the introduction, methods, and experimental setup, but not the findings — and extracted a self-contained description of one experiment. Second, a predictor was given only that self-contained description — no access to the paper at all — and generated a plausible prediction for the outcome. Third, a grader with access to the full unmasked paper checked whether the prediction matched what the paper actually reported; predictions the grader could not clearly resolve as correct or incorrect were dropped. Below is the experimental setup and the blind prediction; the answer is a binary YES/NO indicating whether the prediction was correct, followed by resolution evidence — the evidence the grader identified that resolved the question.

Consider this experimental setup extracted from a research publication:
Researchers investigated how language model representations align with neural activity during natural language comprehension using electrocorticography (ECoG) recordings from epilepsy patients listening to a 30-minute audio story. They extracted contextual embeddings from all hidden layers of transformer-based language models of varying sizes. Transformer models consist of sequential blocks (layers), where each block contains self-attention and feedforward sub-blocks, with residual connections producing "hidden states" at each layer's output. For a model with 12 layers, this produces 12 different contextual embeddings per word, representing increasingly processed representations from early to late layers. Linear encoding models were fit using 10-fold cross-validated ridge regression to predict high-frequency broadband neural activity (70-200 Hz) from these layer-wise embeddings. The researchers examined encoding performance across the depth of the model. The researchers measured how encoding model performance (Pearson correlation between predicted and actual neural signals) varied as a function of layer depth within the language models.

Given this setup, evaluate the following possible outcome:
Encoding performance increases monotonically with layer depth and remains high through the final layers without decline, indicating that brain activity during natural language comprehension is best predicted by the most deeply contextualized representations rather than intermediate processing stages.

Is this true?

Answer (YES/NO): NO